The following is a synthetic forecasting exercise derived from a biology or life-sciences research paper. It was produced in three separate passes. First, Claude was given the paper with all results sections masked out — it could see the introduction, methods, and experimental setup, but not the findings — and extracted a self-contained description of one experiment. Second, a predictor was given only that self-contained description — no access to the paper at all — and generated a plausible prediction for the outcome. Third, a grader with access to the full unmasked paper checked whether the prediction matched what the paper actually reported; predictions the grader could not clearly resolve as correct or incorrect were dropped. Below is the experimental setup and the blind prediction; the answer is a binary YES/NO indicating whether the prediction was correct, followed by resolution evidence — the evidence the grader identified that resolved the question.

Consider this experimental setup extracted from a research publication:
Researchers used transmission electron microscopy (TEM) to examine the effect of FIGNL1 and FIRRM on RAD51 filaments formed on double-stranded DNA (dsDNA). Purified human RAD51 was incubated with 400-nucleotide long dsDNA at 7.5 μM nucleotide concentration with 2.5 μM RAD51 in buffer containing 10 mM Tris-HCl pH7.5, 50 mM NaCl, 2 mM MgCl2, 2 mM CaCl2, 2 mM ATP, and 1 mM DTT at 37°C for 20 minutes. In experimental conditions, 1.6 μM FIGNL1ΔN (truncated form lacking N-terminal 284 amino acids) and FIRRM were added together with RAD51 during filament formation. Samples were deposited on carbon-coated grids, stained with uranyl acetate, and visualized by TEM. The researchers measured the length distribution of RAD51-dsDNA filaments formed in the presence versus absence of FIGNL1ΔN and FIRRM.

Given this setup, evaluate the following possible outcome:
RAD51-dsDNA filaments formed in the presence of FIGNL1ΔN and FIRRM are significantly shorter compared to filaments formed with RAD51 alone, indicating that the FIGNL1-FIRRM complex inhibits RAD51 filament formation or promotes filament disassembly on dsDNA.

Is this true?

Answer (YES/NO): YES